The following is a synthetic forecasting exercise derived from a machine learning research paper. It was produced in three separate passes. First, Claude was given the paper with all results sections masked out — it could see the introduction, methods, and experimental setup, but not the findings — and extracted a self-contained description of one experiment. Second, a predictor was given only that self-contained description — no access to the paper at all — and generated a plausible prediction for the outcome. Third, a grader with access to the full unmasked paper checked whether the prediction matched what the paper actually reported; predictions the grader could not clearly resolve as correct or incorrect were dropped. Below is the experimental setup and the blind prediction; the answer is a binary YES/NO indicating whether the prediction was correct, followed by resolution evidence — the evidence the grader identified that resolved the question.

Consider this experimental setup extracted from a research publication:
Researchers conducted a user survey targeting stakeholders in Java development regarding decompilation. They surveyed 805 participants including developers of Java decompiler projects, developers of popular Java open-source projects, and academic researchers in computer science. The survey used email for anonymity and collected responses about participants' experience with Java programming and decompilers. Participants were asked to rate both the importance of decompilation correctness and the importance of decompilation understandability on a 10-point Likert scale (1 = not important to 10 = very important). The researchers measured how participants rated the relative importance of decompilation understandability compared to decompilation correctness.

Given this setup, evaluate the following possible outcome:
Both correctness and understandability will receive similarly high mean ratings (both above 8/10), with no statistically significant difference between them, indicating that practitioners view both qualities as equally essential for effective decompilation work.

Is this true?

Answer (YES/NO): YES